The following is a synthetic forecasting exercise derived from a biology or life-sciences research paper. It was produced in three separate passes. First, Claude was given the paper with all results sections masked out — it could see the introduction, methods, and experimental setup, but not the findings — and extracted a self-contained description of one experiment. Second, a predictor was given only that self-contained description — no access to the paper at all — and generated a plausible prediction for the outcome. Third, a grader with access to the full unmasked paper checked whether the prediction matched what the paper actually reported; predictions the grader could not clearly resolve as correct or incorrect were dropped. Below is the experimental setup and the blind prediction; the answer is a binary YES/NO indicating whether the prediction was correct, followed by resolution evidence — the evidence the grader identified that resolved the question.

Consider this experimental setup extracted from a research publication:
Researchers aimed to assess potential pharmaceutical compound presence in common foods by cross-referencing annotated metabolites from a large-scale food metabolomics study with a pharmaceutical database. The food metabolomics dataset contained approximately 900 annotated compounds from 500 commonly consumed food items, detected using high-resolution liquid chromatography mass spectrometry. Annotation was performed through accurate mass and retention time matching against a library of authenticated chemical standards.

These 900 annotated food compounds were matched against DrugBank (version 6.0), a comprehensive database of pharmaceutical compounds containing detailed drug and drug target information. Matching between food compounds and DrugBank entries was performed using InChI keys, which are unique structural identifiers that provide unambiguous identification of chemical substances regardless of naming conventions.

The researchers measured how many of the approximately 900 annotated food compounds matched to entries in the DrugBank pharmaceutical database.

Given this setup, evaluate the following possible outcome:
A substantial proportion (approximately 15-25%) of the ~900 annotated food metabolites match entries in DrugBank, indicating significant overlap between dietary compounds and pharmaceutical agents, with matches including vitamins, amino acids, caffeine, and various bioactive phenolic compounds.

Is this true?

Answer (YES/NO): NO